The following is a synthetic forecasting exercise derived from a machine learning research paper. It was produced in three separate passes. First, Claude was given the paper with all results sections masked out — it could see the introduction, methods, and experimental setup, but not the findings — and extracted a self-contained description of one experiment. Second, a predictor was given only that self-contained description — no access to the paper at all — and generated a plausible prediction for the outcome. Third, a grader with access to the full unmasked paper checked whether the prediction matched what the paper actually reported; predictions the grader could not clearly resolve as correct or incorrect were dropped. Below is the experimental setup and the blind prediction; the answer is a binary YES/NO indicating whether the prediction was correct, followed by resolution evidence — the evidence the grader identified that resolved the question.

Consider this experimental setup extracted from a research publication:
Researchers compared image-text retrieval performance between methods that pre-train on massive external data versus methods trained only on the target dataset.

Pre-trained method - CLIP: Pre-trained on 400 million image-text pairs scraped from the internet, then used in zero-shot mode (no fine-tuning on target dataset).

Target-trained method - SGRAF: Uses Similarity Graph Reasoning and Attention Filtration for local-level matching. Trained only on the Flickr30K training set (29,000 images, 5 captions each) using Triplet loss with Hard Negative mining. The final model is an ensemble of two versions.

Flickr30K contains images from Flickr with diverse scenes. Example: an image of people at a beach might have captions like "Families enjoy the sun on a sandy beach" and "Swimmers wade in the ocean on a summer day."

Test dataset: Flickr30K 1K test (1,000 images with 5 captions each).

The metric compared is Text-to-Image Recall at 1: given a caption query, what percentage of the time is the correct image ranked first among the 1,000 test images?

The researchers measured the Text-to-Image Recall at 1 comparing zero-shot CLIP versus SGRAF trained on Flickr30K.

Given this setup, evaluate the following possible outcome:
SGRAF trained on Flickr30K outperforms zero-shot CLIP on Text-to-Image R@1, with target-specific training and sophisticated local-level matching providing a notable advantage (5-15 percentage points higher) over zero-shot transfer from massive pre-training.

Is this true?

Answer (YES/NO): NO